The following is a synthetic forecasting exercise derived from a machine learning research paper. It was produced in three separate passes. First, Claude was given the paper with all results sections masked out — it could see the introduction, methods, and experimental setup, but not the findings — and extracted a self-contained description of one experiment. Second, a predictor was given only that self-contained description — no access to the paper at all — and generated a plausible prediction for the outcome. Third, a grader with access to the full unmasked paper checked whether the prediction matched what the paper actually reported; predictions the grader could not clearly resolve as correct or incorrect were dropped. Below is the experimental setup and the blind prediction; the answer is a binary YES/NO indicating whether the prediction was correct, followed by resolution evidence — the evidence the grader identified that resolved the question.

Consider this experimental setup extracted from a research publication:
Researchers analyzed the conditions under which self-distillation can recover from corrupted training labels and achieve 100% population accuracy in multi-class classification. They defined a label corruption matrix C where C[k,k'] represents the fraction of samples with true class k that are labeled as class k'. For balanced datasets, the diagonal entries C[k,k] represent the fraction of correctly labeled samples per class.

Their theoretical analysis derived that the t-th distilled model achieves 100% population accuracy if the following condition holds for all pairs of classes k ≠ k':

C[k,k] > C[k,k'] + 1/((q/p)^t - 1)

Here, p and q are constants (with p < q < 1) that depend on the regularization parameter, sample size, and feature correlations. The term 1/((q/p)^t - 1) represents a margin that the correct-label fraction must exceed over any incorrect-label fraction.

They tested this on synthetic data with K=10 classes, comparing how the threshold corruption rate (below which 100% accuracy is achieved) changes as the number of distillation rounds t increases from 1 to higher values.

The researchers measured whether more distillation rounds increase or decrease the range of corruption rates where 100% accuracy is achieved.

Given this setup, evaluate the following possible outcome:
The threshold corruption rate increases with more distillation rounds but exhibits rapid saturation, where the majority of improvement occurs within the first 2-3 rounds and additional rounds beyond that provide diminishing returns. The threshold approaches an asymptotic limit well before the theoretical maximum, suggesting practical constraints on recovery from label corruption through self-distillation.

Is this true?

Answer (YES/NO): NO